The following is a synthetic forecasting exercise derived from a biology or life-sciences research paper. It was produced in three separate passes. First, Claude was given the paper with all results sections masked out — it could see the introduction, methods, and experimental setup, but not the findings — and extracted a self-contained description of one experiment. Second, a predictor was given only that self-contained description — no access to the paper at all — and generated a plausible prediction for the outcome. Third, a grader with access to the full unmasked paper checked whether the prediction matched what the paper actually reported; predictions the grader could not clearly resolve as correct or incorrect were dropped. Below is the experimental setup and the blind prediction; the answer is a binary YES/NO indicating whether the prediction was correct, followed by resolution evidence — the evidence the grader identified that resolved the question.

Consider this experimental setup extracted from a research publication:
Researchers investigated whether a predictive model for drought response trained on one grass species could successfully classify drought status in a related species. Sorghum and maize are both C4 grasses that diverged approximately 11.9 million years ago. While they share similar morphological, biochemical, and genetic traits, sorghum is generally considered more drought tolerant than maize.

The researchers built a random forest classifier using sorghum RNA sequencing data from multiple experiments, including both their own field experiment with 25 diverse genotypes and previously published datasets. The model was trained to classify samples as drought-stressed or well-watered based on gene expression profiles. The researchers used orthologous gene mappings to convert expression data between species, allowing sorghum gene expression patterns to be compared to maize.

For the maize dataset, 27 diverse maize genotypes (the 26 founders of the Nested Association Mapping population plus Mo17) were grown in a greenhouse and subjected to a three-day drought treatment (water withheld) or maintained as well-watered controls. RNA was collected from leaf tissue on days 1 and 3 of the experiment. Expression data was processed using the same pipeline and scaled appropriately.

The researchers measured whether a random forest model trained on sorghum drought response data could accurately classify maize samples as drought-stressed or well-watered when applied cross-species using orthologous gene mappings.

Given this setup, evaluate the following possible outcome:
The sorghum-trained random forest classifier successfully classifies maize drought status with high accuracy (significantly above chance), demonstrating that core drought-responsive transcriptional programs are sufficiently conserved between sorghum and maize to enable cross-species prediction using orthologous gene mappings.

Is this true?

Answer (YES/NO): YES